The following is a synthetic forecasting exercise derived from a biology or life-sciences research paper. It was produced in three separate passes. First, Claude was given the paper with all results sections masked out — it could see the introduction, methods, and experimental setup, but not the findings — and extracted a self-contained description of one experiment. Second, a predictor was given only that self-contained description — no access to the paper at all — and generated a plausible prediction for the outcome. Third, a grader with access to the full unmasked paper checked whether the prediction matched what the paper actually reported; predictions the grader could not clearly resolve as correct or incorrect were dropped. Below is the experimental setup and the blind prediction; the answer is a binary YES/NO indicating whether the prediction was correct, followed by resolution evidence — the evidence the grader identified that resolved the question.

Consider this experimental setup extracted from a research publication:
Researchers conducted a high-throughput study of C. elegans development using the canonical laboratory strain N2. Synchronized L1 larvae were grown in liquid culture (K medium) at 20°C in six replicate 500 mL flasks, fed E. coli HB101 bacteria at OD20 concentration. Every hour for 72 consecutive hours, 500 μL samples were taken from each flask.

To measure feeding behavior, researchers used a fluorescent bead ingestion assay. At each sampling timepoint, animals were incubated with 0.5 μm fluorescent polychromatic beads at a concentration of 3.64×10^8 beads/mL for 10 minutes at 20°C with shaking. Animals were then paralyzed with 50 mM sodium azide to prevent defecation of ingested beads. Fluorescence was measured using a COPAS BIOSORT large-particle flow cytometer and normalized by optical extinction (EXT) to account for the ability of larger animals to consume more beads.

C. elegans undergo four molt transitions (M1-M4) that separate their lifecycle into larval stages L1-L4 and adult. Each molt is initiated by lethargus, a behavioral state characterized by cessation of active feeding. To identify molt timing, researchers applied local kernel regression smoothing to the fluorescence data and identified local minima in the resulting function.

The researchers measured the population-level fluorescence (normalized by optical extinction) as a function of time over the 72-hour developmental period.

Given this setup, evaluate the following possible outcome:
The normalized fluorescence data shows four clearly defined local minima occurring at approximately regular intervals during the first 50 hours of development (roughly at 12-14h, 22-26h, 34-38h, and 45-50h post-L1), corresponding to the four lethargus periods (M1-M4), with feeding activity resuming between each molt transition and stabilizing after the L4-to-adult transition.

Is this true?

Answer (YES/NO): YES